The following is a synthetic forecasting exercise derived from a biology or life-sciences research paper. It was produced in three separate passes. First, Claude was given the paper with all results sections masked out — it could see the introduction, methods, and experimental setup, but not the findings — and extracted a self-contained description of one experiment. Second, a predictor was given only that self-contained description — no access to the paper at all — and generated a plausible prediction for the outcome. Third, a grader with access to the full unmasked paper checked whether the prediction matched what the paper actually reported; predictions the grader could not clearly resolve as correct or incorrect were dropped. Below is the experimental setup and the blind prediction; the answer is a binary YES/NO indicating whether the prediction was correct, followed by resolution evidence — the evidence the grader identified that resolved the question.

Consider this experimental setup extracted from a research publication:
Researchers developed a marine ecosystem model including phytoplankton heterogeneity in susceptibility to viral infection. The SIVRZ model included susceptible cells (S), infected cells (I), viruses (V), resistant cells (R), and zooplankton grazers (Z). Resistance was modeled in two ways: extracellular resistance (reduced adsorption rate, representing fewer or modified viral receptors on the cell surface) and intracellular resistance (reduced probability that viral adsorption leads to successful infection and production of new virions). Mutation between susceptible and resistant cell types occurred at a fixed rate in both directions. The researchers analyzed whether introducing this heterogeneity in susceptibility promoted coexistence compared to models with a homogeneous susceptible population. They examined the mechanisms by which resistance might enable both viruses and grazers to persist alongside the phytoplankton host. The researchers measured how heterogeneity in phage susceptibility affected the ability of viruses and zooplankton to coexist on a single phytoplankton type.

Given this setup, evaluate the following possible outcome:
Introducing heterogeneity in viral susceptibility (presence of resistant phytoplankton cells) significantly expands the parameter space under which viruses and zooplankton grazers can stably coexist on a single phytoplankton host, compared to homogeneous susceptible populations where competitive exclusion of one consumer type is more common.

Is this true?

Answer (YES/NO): YES